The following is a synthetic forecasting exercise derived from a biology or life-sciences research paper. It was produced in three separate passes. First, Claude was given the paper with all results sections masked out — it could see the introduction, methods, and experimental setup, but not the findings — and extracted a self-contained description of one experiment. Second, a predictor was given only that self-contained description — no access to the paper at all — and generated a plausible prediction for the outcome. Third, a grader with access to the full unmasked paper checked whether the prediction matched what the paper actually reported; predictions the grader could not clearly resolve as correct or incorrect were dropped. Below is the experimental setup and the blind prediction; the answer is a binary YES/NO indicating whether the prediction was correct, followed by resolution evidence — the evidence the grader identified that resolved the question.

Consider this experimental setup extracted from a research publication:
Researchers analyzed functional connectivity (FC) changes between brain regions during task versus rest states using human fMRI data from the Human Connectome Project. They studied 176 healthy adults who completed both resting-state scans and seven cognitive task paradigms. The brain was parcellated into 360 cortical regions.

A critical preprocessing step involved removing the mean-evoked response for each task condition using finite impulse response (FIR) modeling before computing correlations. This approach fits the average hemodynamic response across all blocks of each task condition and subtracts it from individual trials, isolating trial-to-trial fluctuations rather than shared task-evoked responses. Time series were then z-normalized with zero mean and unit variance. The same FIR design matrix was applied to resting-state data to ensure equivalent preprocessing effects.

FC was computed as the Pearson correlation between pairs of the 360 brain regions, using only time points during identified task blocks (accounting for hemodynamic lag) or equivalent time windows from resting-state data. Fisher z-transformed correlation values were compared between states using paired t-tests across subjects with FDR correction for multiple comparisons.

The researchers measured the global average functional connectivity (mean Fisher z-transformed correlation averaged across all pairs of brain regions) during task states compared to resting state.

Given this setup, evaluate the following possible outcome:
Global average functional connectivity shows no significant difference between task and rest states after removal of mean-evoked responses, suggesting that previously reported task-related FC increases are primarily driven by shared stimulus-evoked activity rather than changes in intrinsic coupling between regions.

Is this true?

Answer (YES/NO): NO